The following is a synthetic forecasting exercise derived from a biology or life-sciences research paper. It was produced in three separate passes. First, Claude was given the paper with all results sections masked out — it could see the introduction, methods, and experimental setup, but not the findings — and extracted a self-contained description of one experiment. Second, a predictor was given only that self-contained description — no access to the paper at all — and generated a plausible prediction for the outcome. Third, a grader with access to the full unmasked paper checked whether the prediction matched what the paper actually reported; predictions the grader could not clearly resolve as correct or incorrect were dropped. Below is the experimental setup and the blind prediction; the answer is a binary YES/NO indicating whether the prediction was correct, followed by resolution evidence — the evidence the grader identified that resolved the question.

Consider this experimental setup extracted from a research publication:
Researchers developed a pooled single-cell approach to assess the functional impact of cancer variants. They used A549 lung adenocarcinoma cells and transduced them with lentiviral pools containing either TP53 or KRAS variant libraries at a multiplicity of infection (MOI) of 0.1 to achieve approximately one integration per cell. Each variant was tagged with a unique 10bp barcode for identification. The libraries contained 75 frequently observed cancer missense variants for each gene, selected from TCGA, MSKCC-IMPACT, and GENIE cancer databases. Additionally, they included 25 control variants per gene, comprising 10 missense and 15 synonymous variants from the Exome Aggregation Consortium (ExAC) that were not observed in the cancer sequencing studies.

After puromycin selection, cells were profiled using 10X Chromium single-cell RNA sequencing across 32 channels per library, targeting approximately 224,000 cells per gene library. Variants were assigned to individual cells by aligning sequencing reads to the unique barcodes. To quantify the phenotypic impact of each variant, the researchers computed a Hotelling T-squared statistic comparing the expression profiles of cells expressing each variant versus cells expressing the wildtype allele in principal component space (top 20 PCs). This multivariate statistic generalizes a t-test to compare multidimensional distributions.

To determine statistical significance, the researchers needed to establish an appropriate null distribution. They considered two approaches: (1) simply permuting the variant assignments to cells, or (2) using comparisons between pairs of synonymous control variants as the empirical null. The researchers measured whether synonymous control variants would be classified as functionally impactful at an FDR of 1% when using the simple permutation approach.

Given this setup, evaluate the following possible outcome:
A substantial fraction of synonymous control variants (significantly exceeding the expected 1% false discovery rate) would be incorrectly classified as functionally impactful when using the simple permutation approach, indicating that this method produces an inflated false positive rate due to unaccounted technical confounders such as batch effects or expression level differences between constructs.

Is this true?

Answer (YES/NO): YES